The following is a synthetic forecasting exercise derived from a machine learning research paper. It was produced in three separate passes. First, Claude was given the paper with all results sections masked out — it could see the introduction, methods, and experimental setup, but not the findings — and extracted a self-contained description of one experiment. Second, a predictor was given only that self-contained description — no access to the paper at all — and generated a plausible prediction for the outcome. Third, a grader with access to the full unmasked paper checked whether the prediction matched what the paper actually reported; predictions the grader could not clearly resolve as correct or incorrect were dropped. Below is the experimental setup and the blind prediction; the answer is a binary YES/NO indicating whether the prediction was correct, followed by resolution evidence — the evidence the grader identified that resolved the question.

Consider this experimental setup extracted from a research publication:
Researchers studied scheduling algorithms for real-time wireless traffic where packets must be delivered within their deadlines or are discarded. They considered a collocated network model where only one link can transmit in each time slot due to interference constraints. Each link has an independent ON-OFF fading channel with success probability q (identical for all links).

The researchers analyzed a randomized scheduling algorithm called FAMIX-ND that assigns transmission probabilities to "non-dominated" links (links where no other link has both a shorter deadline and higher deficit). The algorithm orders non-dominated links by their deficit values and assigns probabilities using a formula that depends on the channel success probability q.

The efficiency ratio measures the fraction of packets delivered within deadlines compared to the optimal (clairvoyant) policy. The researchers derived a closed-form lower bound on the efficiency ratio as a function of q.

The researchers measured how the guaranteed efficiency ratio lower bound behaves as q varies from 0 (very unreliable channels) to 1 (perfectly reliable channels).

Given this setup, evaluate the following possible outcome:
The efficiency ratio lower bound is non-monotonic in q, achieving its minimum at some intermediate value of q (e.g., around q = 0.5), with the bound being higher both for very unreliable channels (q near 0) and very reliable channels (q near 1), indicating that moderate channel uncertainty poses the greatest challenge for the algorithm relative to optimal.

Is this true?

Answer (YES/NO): NO